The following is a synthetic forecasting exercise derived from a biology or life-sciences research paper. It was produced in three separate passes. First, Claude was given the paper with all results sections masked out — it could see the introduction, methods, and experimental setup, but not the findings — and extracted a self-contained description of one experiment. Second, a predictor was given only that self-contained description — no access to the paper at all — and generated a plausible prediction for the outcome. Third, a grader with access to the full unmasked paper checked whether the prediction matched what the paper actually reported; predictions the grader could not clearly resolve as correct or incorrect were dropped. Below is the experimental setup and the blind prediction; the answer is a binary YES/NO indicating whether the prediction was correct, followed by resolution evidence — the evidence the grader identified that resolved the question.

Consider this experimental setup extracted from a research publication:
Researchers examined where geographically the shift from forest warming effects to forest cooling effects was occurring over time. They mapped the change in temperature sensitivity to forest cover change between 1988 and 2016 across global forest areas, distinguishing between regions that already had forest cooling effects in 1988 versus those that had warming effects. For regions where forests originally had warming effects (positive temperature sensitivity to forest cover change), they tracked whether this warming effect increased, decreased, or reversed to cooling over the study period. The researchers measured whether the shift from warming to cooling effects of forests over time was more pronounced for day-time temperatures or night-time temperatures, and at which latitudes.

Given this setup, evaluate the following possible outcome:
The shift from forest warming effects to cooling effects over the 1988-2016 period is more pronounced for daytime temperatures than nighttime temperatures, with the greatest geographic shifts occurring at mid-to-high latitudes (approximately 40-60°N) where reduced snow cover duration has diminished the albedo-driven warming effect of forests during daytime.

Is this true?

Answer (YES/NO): NO